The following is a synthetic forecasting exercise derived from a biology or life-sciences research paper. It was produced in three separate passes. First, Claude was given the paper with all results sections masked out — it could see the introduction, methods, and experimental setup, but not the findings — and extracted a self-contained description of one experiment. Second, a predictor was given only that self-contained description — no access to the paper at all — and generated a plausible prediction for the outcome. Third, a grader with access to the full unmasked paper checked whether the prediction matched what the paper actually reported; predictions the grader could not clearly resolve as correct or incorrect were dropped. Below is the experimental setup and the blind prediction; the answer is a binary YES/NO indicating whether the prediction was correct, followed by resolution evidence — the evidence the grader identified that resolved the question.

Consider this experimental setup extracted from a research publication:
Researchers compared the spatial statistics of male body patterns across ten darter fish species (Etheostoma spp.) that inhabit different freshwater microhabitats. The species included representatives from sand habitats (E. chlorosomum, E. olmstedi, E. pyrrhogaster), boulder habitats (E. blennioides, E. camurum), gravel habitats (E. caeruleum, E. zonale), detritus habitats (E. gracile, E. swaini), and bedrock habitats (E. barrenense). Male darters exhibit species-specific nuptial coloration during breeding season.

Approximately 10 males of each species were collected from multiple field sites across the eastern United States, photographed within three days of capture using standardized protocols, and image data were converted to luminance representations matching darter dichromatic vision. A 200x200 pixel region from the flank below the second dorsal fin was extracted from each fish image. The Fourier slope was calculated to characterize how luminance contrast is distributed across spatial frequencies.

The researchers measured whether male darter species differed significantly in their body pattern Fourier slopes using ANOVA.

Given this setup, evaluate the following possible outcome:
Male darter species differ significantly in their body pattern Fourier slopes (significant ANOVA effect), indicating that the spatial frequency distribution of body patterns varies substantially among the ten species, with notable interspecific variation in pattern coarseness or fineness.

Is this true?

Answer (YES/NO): YES